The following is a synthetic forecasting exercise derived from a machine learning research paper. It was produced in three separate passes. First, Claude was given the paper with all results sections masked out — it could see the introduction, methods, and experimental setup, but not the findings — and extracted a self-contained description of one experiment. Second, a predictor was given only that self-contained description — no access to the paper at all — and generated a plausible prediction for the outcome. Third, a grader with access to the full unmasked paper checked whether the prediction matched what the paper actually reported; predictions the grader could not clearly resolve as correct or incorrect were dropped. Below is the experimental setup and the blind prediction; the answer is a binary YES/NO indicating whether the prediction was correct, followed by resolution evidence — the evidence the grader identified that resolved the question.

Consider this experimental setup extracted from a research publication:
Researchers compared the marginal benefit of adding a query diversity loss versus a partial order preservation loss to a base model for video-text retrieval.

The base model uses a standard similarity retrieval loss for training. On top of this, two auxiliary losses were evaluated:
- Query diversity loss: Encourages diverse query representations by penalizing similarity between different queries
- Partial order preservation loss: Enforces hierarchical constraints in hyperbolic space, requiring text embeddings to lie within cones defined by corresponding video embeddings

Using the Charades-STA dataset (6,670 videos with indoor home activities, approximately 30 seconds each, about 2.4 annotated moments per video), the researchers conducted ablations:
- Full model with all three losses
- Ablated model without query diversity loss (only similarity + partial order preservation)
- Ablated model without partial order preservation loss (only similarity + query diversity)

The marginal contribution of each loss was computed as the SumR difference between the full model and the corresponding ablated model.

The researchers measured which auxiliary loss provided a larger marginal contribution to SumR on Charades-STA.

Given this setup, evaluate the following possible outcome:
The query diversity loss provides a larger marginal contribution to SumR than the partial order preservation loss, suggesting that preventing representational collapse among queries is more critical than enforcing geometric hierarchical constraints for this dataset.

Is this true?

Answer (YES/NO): YES